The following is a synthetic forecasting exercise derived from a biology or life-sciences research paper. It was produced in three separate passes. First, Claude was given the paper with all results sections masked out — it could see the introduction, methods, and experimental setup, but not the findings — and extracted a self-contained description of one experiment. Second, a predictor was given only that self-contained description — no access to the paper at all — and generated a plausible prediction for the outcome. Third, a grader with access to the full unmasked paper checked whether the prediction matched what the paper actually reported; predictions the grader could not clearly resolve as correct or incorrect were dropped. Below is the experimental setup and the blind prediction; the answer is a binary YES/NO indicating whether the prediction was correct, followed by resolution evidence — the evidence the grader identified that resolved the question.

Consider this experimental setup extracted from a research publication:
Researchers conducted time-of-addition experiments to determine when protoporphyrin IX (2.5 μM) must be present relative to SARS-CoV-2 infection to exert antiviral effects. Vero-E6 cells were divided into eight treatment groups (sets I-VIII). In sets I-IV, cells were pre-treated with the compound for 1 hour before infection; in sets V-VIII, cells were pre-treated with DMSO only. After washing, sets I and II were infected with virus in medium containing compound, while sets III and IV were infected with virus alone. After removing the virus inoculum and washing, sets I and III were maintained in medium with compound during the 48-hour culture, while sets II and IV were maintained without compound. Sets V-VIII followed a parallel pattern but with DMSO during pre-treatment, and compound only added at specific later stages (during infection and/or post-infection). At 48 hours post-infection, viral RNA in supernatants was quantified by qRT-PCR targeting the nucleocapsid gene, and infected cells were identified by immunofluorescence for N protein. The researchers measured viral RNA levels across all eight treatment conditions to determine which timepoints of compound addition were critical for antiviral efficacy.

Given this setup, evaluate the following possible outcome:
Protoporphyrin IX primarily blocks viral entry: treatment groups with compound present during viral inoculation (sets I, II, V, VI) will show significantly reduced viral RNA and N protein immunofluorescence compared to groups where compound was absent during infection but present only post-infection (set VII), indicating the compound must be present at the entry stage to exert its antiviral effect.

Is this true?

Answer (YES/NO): NO